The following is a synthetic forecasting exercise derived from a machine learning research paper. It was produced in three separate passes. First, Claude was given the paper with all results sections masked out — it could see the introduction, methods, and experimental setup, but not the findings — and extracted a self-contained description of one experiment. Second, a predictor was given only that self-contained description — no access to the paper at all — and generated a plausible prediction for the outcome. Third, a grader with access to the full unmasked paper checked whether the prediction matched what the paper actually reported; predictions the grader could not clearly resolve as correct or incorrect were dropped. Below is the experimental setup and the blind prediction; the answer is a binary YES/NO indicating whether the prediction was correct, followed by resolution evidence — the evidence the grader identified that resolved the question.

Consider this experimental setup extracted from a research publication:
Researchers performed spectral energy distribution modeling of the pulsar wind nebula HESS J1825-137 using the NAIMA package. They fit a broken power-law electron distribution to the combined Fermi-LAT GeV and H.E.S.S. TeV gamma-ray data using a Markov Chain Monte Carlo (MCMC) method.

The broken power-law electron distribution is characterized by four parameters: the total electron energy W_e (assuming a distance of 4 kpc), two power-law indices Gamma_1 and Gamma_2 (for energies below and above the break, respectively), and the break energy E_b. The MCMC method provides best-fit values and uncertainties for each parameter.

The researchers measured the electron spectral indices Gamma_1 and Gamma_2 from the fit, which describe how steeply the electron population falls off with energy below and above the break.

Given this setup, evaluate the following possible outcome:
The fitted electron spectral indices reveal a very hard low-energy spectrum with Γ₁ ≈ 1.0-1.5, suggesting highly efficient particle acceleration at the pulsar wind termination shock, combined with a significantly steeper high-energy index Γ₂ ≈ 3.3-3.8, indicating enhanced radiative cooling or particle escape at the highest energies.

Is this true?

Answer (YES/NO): NO